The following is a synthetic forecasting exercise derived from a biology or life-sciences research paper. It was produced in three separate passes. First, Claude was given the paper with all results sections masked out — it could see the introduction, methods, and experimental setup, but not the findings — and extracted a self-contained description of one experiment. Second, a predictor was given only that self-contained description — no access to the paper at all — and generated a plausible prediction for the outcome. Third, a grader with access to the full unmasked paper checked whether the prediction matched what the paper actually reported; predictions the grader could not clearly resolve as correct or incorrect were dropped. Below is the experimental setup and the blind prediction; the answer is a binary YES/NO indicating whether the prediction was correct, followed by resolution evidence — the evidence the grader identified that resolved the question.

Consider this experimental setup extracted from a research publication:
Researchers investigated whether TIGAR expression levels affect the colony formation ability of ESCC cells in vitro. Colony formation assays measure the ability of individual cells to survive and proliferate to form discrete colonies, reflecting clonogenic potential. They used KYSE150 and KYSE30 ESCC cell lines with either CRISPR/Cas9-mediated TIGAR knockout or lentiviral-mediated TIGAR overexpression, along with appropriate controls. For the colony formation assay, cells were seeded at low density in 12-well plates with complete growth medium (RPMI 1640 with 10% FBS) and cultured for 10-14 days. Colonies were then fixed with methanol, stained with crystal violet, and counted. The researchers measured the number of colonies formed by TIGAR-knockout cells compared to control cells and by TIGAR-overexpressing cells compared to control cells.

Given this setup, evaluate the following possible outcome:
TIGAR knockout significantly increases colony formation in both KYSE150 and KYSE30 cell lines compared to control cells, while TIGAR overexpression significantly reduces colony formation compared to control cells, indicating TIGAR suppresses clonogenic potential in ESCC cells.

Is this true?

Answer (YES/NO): NO